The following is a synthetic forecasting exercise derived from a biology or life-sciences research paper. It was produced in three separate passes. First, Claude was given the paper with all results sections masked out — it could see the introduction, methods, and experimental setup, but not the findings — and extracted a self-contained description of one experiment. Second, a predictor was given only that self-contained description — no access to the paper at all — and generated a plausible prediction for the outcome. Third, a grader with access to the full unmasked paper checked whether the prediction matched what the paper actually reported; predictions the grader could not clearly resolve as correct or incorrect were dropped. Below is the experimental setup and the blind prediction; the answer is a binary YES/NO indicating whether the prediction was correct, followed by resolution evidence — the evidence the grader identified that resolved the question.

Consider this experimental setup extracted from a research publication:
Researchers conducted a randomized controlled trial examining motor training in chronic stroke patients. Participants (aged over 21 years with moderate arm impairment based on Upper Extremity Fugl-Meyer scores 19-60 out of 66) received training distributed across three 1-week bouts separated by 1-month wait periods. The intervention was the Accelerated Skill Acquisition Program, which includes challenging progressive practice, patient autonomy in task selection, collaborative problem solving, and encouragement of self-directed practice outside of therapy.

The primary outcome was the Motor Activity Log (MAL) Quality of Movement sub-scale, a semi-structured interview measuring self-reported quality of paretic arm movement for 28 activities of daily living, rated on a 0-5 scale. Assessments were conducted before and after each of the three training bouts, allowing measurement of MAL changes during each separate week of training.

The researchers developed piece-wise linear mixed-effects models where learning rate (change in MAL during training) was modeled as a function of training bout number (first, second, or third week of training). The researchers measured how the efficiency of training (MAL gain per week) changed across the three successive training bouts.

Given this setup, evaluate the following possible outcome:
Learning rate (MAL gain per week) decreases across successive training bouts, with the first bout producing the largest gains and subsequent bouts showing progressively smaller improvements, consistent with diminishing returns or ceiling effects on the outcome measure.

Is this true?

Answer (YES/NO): YES